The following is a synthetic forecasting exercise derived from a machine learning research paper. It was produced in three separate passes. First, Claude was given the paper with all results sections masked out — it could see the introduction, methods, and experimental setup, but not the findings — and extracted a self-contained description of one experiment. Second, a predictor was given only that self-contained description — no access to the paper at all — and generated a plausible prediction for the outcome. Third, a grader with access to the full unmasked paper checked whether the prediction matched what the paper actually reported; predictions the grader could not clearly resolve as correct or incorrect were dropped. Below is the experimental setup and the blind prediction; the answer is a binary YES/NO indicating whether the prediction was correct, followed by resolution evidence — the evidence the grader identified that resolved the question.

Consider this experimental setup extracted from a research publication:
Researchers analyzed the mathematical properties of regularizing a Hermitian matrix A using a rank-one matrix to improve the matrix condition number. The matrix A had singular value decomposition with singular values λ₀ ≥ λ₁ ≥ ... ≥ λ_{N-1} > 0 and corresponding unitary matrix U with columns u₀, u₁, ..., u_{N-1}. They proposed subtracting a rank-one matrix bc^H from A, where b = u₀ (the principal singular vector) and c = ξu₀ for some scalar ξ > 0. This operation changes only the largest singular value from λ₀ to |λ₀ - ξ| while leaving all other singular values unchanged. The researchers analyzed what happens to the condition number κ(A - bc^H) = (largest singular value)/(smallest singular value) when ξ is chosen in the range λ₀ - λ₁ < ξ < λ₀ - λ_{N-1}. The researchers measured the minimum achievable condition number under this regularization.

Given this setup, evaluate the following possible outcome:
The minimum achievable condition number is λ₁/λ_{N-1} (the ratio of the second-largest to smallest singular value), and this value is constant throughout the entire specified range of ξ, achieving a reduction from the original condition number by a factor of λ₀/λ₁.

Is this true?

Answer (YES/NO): YES